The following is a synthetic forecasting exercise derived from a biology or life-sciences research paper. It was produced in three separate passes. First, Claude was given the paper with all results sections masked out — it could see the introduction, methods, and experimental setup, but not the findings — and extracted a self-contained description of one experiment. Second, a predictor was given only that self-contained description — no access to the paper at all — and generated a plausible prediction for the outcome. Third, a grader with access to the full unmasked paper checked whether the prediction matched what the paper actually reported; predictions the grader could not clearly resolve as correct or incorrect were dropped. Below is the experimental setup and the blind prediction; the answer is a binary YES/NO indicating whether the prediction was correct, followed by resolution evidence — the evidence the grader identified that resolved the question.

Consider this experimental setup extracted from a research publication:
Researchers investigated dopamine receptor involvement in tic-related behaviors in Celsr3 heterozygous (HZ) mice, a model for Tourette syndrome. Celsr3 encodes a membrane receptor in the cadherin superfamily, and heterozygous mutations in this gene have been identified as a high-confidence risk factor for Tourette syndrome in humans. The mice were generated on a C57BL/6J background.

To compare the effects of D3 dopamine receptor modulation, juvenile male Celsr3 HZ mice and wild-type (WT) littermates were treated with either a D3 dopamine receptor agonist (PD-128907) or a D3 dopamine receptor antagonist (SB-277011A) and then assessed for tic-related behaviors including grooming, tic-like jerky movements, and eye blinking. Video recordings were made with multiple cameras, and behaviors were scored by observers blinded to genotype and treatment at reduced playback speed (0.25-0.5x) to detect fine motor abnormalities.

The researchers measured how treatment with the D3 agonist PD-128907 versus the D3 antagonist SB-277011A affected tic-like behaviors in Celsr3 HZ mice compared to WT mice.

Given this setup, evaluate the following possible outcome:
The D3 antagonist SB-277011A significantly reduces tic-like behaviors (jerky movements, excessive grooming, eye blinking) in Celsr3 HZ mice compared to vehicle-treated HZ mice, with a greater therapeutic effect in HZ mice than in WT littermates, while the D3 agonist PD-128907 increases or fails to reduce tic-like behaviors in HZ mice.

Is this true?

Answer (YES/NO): NO